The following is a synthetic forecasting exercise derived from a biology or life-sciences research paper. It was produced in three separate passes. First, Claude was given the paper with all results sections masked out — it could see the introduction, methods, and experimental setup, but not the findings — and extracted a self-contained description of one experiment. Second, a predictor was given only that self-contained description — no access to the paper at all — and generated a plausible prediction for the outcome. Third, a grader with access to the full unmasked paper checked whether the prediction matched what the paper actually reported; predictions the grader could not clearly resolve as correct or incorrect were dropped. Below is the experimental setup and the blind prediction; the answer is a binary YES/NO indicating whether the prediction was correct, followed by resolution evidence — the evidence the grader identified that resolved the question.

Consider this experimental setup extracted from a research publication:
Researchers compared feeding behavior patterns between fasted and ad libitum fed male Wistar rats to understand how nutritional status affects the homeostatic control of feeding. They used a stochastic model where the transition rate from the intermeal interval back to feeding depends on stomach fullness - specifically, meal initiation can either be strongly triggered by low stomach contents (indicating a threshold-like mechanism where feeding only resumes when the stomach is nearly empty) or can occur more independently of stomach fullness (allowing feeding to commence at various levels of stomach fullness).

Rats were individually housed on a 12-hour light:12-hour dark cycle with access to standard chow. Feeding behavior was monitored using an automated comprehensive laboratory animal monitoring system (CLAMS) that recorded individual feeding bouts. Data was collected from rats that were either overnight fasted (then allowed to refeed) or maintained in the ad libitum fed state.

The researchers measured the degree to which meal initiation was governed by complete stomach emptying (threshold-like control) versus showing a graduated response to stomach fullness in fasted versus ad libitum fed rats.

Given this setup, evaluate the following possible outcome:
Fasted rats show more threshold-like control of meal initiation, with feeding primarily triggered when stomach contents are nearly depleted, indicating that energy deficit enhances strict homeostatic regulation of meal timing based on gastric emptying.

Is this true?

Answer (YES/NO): NO